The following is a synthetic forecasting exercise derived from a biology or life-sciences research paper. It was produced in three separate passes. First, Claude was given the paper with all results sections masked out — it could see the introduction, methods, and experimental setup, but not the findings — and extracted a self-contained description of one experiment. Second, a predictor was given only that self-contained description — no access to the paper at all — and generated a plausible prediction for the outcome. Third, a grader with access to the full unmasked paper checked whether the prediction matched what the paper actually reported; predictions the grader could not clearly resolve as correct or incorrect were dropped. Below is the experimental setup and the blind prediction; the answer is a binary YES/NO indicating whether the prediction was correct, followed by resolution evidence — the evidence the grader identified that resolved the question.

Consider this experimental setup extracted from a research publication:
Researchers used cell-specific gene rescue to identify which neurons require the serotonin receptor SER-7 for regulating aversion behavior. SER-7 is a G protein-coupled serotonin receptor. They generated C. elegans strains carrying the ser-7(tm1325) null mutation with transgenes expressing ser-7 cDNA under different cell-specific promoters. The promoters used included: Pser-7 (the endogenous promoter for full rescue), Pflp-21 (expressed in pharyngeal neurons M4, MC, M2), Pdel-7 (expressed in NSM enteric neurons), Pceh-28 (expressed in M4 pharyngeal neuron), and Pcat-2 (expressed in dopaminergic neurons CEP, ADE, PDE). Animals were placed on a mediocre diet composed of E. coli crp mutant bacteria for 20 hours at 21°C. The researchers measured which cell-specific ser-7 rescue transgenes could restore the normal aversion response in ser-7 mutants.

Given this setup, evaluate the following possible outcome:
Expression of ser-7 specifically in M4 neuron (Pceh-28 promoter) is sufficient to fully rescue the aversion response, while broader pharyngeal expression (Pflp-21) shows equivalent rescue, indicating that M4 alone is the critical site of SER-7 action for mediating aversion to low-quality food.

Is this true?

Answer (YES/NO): NO